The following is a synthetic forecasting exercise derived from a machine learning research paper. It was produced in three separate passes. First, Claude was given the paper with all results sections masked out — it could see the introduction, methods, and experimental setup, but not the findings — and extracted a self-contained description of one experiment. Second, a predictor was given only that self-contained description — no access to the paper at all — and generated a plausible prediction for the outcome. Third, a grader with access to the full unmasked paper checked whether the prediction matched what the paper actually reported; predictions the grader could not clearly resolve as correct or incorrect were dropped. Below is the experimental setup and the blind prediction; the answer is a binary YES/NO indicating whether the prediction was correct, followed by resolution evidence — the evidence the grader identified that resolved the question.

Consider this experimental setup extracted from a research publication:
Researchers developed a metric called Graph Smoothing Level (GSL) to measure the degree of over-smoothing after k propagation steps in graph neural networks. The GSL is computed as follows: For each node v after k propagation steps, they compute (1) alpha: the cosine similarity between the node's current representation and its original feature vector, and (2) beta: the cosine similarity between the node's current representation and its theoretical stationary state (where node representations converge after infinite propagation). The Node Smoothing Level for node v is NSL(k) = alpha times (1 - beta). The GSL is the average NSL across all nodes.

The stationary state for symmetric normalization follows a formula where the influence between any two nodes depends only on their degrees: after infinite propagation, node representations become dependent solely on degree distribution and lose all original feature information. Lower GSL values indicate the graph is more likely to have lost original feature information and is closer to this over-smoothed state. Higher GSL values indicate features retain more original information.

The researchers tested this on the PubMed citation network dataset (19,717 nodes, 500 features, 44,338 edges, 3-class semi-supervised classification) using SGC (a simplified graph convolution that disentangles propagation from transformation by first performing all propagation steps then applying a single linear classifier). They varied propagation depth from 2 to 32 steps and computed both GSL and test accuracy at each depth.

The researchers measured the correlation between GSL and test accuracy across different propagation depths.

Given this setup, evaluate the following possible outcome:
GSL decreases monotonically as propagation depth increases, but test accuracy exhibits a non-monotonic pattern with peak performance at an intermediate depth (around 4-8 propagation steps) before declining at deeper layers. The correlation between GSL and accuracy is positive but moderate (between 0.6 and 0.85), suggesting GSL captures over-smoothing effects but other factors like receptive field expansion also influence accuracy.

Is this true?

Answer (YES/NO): NO